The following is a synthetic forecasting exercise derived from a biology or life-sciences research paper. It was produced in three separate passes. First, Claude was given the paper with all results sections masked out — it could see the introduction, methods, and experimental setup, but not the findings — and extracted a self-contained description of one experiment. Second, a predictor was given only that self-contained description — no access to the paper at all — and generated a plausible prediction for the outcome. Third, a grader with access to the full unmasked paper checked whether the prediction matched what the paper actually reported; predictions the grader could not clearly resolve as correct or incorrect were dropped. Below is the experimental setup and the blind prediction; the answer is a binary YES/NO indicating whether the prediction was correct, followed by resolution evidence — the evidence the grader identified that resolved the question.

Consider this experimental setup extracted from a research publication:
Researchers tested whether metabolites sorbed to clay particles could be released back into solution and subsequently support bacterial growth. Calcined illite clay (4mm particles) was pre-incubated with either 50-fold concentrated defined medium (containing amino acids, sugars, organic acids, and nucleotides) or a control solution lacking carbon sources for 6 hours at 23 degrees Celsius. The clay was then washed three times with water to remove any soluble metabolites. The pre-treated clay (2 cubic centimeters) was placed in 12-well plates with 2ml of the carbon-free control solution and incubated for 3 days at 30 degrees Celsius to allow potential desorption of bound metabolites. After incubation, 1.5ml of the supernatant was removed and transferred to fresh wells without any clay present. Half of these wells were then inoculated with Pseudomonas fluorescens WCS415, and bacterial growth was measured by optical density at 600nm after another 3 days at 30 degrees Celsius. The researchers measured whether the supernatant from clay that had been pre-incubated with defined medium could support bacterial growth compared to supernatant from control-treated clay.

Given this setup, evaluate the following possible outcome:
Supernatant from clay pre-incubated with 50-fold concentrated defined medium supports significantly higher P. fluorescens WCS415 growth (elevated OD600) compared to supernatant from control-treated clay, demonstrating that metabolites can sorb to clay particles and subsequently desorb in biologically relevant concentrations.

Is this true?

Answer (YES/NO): NO